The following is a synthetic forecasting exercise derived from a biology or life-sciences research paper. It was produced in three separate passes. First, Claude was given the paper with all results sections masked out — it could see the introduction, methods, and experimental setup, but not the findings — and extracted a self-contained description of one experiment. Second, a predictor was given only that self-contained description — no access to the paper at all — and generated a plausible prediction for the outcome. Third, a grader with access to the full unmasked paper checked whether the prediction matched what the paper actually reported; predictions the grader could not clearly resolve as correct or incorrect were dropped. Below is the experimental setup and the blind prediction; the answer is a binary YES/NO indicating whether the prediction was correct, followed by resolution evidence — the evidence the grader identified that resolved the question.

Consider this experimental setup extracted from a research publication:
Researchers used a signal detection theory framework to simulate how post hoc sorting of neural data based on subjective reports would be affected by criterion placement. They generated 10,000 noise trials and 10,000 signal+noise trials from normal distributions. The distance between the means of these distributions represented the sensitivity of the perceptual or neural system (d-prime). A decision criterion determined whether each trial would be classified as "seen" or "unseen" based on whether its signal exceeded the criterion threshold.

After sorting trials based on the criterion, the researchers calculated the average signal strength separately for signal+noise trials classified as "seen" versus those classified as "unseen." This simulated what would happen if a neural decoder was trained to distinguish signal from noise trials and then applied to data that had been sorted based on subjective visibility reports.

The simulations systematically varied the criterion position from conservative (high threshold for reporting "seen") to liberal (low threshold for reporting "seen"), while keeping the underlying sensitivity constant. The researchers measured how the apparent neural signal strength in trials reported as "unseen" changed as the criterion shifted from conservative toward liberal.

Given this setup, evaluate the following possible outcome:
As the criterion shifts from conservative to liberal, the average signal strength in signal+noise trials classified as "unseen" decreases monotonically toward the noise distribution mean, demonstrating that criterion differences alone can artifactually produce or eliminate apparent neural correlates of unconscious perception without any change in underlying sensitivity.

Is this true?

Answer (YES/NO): YES